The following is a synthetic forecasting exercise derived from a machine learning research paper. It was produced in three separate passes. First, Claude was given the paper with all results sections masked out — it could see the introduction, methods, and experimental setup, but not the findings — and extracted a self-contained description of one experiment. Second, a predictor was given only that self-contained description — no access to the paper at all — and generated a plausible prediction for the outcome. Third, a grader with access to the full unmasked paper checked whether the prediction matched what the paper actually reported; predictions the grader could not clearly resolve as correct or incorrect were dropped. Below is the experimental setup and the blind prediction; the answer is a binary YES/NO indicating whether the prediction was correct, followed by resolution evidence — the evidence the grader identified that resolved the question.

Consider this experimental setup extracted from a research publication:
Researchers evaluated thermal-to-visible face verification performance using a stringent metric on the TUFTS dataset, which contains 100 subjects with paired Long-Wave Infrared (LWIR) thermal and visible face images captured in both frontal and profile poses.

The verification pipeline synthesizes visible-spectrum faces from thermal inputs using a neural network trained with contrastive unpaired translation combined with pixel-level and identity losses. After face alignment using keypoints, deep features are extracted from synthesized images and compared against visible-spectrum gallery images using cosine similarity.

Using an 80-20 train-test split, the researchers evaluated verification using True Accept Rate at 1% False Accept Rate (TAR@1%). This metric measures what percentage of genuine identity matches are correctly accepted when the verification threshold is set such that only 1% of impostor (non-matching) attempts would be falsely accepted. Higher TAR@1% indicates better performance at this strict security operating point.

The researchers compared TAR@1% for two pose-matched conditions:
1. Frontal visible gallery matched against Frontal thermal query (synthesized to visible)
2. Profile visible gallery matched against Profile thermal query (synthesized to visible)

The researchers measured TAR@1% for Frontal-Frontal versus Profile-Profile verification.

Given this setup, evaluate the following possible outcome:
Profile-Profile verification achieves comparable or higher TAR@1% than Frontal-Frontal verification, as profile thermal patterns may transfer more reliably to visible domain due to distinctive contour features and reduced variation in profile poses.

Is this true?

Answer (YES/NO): NO